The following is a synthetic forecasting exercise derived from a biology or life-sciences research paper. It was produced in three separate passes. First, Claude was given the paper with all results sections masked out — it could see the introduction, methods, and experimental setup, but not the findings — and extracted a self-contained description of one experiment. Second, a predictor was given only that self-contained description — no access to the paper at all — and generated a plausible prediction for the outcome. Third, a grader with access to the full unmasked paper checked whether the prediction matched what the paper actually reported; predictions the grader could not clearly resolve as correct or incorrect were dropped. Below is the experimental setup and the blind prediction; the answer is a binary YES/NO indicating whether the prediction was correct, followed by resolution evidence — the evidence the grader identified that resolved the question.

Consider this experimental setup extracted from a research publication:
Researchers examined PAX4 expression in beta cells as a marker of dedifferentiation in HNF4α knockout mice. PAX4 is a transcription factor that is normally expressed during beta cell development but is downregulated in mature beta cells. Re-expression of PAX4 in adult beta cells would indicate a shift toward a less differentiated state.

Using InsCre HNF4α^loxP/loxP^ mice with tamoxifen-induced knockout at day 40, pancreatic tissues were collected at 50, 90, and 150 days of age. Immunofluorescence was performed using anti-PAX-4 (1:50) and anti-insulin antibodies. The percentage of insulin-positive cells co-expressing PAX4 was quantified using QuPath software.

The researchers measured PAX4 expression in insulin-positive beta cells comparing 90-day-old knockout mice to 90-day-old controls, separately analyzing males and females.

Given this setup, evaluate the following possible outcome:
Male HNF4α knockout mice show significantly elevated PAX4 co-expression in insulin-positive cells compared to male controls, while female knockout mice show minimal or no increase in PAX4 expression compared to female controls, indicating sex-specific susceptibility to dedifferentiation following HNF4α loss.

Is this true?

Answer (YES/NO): NO